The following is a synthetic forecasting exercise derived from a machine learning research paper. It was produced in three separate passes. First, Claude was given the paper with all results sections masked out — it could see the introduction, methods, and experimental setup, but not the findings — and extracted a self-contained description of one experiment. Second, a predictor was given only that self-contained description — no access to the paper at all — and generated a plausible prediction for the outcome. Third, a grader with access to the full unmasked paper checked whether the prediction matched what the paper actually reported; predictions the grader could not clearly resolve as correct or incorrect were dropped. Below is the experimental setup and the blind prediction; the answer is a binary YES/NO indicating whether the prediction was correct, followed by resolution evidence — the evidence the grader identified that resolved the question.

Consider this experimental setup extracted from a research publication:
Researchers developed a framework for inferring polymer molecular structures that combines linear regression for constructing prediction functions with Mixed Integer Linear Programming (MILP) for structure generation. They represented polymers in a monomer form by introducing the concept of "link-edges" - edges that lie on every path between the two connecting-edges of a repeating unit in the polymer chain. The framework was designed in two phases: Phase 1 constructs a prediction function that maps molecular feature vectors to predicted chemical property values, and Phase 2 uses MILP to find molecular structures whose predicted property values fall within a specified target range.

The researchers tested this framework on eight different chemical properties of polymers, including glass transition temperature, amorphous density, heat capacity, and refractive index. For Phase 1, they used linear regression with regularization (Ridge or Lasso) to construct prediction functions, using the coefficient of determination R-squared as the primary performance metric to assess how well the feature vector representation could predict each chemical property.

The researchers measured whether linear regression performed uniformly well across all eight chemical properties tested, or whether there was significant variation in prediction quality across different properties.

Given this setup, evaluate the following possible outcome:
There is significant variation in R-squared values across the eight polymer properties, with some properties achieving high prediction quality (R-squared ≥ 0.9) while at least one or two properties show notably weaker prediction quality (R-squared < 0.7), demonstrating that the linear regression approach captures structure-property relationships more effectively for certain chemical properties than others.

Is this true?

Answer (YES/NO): NO